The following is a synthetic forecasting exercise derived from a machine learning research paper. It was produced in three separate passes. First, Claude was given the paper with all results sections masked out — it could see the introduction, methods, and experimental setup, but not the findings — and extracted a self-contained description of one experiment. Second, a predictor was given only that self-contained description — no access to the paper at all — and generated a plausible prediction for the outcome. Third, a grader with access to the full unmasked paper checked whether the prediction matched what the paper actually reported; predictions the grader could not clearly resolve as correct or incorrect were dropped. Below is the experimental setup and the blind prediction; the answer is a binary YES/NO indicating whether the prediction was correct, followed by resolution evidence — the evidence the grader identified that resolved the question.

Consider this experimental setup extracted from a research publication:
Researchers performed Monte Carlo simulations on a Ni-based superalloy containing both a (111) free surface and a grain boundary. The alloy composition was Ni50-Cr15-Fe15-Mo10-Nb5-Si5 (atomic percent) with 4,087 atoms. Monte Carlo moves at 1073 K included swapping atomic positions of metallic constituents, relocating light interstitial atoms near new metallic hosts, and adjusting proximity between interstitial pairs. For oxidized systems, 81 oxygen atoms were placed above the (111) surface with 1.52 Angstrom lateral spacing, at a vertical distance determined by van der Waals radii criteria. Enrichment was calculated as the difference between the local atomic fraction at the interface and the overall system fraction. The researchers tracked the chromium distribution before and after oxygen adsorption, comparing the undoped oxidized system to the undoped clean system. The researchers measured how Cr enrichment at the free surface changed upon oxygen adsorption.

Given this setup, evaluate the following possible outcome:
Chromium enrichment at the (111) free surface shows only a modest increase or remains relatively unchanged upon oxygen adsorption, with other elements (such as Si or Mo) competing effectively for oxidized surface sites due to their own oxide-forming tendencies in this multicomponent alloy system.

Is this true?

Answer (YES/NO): NO